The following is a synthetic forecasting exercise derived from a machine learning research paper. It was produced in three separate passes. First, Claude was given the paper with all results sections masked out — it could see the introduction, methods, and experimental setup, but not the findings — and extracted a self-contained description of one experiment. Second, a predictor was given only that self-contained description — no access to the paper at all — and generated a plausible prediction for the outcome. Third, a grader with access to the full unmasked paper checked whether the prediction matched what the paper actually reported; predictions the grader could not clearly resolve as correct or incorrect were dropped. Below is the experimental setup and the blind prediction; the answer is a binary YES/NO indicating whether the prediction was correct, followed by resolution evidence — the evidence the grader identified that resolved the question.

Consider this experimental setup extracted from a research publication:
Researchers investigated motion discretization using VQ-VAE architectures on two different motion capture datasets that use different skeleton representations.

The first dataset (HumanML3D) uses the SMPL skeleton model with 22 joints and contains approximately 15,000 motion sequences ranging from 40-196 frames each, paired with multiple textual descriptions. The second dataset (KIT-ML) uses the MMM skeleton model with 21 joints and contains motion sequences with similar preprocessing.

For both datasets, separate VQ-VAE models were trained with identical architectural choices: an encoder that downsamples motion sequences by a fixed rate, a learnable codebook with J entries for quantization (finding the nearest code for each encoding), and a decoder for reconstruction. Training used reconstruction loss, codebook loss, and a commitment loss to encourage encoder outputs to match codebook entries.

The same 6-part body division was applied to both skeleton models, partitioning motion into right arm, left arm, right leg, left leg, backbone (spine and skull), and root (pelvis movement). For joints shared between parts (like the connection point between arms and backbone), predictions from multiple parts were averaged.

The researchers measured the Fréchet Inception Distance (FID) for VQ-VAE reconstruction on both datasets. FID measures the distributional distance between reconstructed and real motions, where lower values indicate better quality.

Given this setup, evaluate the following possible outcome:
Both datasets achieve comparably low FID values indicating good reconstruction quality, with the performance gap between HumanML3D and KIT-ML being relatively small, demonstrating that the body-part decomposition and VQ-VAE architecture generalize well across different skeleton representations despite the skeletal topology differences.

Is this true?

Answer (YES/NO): NO